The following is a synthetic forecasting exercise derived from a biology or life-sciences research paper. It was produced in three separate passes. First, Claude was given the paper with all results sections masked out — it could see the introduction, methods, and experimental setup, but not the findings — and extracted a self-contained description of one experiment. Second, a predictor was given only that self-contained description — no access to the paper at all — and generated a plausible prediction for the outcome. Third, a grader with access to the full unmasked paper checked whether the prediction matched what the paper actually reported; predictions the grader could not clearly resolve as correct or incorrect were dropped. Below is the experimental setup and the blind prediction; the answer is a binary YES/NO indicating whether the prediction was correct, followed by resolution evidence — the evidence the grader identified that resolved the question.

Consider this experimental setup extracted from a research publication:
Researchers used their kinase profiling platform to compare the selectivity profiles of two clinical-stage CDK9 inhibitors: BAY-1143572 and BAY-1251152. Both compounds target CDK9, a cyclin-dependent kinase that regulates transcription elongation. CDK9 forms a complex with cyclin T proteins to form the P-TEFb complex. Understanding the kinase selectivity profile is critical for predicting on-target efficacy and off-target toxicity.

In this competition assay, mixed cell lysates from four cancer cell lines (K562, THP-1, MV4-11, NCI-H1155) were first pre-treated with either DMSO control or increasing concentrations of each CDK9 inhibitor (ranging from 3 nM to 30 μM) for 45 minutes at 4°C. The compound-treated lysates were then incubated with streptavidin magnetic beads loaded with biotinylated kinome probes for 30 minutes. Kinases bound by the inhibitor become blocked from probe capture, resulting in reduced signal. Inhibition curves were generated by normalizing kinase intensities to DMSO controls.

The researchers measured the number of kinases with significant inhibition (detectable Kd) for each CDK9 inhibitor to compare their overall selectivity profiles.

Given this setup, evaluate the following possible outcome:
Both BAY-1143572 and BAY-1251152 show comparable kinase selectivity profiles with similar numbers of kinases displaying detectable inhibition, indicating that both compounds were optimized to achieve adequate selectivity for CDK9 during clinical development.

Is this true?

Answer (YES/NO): NO